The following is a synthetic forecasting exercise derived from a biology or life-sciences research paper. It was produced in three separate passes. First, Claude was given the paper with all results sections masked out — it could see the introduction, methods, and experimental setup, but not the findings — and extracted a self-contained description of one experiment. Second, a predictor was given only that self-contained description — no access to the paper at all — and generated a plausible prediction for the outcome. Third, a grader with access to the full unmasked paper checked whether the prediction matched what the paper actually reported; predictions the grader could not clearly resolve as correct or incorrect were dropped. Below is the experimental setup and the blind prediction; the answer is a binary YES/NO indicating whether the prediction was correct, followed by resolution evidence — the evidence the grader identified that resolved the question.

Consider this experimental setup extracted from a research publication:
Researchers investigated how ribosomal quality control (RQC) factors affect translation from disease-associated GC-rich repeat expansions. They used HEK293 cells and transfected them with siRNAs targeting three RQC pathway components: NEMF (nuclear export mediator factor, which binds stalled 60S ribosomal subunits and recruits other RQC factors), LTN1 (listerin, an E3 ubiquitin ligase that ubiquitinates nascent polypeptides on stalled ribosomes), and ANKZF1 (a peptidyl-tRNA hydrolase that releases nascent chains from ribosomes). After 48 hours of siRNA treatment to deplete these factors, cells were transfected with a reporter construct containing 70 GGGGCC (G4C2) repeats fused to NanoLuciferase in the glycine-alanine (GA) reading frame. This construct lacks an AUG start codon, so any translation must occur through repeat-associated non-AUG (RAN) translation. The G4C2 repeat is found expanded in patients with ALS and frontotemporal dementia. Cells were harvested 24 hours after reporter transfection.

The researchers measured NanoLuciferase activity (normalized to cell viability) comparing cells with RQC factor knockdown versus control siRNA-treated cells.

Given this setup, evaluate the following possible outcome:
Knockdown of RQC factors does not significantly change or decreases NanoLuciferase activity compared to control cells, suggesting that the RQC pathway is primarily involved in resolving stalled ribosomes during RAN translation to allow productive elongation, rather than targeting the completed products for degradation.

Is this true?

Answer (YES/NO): NO